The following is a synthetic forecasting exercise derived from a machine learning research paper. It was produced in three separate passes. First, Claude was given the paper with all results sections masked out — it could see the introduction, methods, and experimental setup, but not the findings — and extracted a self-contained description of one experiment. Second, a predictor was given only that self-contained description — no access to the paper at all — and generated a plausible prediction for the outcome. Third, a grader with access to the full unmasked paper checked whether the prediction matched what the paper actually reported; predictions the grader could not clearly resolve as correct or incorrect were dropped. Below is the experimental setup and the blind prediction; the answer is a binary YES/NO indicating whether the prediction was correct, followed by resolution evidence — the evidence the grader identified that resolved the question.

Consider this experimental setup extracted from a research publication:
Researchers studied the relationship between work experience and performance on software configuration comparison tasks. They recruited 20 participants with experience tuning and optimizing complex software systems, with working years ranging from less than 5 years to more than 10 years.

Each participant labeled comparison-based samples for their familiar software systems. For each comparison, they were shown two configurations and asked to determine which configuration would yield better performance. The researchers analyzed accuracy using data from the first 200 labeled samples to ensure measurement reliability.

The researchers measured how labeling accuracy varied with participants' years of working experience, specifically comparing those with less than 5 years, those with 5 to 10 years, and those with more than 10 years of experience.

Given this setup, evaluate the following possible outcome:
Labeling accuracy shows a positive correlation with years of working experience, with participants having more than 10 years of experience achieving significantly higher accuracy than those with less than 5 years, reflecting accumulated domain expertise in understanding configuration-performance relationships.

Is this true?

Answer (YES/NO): YES